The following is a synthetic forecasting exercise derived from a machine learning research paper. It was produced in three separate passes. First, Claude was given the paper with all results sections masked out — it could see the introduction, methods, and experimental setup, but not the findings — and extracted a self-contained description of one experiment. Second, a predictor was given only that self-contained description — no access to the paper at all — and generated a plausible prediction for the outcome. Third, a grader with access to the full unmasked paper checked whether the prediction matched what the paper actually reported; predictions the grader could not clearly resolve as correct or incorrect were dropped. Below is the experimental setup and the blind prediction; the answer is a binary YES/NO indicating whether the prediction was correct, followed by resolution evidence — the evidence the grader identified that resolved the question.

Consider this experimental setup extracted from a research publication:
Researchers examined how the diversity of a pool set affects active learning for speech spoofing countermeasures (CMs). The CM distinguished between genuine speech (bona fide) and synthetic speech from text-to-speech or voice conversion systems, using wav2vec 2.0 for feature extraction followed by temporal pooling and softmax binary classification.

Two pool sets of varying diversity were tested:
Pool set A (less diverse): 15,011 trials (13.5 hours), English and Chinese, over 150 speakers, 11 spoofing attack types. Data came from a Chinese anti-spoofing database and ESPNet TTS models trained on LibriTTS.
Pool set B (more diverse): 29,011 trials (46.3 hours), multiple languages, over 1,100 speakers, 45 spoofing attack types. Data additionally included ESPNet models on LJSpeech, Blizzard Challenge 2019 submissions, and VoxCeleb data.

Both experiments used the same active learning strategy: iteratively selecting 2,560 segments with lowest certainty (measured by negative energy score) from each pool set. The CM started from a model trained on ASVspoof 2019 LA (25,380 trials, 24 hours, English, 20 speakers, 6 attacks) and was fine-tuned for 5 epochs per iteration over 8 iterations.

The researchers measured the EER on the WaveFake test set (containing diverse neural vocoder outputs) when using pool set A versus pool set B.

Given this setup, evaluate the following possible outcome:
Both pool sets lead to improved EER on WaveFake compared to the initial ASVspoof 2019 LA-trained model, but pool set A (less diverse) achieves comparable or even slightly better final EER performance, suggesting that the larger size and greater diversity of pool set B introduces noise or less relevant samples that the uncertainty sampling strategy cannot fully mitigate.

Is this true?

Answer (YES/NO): NO